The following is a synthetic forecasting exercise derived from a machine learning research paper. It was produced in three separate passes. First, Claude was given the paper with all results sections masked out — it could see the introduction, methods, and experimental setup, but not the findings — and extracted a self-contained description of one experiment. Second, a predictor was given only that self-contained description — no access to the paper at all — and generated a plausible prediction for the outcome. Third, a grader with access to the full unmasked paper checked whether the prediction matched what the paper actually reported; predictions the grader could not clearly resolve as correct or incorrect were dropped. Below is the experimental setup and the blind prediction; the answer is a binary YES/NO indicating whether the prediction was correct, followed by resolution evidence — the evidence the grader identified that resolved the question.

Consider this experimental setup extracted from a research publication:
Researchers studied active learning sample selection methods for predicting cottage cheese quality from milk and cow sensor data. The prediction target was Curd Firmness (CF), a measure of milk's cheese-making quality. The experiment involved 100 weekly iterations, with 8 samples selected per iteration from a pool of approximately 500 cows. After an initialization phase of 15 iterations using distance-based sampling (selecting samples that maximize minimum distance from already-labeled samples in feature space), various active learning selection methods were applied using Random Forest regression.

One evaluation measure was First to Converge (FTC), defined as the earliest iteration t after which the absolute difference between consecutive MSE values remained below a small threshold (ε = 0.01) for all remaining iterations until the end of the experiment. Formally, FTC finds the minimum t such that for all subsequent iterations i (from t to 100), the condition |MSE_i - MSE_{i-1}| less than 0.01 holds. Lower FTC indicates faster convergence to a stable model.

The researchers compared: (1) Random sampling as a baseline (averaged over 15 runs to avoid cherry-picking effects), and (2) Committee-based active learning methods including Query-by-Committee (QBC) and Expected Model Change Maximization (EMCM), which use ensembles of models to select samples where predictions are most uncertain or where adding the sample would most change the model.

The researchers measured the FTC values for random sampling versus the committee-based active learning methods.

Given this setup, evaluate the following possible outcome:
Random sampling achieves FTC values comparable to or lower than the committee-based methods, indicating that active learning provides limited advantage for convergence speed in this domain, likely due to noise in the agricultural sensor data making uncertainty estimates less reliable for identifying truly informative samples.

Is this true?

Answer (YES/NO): YES